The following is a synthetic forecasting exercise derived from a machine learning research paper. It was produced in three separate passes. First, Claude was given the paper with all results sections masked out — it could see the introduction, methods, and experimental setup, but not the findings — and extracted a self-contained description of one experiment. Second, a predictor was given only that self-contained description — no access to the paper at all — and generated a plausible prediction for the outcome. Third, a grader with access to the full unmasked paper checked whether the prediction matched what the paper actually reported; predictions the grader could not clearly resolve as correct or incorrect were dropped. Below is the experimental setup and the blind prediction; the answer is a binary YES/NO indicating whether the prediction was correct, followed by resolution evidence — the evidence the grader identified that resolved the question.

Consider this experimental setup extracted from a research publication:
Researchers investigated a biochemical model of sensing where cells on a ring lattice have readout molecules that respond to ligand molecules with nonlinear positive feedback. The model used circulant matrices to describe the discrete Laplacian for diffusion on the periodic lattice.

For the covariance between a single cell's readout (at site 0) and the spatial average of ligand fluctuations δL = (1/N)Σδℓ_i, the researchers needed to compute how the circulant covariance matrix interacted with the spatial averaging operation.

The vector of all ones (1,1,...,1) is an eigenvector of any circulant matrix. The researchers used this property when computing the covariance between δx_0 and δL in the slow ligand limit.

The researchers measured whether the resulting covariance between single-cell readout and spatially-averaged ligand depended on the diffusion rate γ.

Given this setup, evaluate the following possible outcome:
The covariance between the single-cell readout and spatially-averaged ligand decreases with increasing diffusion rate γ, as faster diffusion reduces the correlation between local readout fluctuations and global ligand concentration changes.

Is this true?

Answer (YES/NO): NO